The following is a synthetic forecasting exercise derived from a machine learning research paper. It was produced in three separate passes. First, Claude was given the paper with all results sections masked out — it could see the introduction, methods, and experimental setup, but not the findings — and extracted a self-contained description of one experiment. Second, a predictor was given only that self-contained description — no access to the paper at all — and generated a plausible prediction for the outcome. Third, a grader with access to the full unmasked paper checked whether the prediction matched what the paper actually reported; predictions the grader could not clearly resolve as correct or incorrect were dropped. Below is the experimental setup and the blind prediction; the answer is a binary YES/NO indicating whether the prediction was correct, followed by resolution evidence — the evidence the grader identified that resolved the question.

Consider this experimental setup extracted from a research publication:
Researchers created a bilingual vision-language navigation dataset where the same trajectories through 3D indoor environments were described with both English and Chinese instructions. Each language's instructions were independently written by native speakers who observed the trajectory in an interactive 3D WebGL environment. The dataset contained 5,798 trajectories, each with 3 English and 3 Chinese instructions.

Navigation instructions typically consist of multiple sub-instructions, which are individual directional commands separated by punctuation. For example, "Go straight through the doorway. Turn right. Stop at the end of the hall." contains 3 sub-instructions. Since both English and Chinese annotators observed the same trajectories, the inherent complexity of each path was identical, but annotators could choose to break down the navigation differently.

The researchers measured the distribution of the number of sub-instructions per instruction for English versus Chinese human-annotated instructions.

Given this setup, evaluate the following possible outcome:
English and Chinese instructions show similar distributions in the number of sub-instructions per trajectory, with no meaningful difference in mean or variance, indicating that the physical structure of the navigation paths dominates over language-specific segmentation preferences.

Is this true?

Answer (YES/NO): YES